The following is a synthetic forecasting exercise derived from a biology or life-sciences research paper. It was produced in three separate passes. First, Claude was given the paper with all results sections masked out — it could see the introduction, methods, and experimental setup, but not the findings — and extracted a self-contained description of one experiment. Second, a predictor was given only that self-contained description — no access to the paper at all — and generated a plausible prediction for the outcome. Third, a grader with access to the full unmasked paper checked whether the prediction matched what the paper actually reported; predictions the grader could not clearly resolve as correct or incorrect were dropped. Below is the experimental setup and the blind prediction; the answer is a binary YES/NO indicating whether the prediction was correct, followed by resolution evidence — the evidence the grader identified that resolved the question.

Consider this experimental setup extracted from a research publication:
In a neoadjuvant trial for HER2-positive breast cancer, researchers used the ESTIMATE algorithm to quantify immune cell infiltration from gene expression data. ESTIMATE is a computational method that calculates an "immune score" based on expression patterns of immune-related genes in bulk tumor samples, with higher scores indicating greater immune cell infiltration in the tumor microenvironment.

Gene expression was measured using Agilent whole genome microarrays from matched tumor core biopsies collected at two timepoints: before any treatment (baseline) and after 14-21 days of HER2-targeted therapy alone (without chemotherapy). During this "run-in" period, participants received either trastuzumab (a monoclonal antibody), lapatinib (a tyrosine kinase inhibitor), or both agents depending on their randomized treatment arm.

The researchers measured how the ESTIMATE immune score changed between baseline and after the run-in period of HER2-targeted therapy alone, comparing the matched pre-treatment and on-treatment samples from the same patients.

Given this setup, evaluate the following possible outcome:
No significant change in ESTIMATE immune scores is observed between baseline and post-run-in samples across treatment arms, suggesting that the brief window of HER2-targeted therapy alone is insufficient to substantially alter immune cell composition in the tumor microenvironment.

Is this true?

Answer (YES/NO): NO